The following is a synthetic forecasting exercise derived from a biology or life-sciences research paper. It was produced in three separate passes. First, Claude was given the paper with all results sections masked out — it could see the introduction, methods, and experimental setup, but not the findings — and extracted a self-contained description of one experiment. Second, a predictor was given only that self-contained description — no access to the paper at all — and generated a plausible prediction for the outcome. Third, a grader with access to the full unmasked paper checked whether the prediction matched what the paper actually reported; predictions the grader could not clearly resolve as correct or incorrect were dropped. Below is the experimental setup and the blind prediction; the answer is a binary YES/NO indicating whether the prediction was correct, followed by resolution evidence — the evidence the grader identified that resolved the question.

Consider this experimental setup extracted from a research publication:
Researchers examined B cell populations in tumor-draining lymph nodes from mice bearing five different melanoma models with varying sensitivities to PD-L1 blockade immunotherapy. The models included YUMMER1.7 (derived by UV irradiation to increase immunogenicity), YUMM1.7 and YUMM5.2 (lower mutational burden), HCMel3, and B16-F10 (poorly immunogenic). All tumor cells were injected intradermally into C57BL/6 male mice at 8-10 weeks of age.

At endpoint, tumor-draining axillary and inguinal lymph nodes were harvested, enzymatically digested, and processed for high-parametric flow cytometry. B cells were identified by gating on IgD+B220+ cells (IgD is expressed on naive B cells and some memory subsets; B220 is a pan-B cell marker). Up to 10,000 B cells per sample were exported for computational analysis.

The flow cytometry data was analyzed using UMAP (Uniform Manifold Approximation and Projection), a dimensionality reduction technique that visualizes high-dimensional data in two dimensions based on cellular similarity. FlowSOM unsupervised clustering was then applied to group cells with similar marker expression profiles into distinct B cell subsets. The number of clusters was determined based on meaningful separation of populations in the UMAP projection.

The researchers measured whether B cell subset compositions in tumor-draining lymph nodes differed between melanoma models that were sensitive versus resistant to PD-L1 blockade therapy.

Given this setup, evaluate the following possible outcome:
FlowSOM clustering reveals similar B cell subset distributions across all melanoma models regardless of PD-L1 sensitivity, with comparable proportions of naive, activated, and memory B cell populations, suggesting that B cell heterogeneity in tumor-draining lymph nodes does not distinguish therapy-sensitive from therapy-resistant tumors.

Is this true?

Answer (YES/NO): YES